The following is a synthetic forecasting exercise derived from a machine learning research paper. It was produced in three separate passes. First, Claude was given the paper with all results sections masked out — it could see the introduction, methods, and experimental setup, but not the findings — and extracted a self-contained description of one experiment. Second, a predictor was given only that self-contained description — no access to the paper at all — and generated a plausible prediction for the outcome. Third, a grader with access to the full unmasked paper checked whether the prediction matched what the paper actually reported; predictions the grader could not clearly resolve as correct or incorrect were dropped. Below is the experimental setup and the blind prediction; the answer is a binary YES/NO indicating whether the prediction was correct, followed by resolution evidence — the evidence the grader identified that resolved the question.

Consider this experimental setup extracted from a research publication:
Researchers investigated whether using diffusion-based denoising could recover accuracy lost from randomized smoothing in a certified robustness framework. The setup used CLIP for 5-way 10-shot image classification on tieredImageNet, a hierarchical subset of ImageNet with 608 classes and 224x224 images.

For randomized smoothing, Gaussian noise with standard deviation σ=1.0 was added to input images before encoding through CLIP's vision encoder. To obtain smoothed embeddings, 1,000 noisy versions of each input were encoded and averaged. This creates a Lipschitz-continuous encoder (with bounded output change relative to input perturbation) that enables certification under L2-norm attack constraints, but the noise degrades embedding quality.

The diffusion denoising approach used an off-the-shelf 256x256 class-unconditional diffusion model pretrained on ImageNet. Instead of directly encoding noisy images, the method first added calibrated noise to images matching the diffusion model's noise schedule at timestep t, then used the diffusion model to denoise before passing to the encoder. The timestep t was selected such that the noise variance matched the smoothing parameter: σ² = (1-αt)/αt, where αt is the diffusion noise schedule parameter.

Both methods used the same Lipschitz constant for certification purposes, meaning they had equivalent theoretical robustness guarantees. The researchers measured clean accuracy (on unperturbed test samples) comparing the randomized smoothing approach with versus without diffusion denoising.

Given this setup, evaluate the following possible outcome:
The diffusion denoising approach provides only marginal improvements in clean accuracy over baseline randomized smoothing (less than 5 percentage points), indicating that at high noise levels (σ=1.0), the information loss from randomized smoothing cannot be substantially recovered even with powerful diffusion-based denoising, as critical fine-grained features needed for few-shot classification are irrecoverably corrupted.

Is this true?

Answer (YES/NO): NO